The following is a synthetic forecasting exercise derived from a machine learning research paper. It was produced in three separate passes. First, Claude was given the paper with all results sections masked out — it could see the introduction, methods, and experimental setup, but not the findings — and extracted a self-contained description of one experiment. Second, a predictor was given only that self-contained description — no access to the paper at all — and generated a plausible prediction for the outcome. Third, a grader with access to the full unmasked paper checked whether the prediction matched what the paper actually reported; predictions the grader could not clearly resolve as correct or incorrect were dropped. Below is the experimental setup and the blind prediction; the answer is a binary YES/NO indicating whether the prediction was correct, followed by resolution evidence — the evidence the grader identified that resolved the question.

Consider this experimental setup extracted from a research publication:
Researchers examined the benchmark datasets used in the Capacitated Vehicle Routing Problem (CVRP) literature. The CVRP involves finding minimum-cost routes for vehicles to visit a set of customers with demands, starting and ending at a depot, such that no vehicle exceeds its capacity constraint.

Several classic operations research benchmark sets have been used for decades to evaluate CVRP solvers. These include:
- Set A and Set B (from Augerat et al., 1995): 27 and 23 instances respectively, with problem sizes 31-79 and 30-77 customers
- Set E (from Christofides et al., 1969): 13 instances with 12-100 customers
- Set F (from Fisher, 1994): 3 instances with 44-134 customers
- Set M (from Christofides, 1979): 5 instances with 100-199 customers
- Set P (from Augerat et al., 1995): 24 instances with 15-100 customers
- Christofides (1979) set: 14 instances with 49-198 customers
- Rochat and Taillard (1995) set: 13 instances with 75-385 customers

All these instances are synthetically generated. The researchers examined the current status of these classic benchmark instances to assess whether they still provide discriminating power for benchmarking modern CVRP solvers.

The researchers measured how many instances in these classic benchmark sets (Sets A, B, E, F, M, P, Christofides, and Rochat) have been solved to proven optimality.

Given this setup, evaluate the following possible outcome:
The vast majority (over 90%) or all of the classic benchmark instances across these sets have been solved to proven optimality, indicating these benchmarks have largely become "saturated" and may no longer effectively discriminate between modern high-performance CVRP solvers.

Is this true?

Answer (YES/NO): YES